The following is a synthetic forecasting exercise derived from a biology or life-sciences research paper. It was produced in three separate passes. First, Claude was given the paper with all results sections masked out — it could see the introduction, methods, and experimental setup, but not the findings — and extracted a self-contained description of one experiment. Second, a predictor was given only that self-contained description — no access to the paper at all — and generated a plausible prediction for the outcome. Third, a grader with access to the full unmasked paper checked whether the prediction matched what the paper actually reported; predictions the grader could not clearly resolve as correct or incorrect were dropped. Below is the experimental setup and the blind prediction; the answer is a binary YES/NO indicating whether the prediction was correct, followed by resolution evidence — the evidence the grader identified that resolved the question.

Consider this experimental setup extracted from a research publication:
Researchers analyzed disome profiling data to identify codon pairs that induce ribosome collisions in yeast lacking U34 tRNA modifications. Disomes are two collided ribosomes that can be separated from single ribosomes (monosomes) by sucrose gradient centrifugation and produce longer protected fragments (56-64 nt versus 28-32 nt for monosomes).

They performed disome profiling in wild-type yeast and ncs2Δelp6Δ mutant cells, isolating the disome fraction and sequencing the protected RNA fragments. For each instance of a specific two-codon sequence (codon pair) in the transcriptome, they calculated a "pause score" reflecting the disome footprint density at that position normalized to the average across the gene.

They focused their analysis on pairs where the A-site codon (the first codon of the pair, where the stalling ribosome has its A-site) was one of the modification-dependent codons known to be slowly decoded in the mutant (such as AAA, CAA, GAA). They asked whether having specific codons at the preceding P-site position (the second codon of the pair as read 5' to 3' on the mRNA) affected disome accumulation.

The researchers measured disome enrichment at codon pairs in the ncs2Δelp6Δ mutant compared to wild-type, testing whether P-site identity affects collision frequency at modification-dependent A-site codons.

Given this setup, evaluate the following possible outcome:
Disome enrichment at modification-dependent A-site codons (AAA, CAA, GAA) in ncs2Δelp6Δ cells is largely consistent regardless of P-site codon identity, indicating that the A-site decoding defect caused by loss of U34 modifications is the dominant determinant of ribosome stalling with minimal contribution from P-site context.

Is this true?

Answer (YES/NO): NO